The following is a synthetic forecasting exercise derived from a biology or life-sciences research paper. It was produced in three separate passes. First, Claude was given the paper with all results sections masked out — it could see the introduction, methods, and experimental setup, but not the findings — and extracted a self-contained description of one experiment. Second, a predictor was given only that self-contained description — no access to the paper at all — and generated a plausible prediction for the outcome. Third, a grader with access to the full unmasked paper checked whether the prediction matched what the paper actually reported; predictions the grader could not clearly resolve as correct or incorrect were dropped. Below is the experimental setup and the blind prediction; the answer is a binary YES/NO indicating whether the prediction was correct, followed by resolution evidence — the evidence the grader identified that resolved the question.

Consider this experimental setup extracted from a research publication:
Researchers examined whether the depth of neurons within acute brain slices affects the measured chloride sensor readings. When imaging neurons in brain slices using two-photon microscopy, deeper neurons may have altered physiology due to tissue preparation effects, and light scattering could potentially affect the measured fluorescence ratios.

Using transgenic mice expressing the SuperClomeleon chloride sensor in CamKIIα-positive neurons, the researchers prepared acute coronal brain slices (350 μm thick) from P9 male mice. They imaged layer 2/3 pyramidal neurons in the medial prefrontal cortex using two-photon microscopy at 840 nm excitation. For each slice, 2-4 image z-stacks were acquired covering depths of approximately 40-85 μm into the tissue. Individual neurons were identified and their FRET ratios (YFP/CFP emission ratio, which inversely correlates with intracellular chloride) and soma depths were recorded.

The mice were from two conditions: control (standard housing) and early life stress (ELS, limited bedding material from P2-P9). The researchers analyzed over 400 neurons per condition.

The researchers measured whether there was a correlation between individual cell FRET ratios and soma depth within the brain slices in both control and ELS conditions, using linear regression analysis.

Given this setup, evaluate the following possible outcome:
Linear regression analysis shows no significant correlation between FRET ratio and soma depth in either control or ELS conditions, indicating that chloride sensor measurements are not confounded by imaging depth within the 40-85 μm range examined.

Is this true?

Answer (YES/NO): NO